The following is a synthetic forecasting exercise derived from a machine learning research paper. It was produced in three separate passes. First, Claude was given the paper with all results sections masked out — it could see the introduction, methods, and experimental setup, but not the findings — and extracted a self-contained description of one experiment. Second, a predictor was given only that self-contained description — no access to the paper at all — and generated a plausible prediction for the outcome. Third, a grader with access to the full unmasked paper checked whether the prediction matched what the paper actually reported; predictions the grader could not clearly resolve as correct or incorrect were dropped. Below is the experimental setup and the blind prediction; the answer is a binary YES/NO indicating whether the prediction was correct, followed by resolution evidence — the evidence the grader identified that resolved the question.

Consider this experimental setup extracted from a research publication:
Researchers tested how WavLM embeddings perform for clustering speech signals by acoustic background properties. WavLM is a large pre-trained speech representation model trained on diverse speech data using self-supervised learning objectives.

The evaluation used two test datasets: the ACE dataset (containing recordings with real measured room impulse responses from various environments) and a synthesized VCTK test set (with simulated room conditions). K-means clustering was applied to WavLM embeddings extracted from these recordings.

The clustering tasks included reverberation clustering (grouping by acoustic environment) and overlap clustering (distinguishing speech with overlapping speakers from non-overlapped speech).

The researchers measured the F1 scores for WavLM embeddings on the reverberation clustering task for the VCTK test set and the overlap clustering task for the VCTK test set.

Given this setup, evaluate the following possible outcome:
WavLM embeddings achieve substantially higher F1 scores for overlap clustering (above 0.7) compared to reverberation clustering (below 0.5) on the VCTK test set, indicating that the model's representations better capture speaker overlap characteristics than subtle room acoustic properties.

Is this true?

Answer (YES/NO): NO